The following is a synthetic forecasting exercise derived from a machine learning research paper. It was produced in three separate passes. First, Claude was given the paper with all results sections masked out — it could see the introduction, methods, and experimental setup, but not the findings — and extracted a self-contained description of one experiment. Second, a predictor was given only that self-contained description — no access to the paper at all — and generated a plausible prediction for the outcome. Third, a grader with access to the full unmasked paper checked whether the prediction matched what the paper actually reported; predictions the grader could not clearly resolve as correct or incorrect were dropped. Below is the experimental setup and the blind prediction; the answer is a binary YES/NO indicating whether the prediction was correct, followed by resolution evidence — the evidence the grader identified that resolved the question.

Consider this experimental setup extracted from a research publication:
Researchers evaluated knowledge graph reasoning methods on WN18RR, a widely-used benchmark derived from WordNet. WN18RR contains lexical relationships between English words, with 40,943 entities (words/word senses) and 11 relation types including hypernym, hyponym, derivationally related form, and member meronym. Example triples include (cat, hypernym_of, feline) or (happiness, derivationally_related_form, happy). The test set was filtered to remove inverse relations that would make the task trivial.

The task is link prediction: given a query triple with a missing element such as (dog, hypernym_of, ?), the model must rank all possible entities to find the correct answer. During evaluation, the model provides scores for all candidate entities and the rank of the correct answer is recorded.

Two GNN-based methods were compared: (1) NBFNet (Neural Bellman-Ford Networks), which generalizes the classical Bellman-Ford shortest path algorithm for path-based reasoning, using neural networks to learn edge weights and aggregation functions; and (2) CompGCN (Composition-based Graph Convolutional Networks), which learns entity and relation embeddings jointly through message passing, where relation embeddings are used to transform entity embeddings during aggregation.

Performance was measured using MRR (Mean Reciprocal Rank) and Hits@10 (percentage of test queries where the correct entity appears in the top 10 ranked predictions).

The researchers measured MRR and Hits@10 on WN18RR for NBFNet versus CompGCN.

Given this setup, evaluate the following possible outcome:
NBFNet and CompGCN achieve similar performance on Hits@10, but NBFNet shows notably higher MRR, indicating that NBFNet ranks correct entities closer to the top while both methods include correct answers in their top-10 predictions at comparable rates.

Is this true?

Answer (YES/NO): NO